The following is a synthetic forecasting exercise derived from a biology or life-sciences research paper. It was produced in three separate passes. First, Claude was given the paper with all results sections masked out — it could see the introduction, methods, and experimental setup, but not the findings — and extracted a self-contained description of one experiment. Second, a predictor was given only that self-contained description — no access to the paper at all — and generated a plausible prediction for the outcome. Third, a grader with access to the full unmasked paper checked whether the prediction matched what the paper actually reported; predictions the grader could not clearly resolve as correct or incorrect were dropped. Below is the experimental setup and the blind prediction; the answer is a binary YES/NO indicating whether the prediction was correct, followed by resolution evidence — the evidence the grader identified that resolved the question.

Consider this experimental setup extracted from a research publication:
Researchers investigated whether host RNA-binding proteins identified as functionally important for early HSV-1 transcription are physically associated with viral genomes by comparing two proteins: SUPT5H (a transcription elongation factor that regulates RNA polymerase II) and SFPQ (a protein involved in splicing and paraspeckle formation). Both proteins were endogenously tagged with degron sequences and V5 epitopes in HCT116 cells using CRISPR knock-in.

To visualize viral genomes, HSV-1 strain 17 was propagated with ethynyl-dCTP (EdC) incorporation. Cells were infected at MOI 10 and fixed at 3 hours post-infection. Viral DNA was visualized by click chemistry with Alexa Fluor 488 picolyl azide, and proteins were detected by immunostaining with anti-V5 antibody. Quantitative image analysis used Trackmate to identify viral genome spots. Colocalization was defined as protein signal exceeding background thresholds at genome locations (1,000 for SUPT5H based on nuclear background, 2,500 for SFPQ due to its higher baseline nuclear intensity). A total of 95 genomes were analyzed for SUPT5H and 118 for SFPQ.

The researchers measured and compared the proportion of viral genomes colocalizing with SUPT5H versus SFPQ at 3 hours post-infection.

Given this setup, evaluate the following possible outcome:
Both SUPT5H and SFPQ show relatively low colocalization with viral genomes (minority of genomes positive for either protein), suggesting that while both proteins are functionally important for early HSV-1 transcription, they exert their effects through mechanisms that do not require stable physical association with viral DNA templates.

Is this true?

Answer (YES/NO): NO